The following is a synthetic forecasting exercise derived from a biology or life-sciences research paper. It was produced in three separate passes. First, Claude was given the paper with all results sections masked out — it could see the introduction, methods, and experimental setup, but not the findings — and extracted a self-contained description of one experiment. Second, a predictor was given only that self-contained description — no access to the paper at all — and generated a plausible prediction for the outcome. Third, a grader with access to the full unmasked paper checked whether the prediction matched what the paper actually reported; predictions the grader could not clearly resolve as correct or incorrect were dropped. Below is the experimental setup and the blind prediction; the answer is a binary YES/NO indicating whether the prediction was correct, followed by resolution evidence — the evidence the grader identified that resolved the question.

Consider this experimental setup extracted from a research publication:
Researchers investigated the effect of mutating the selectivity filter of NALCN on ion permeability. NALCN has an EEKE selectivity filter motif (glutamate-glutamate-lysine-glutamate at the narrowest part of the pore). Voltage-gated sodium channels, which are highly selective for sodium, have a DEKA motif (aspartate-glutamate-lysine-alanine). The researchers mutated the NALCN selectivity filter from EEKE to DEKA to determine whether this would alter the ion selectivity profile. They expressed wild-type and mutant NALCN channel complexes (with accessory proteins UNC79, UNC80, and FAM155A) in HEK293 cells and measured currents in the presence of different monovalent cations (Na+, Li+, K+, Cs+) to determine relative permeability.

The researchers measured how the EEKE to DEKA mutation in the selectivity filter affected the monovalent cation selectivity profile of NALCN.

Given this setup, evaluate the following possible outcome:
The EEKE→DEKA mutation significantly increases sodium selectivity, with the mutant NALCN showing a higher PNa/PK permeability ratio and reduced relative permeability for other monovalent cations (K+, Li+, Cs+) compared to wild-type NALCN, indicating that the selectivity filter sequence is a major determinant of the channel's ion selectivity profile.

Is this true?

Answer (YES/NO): NO